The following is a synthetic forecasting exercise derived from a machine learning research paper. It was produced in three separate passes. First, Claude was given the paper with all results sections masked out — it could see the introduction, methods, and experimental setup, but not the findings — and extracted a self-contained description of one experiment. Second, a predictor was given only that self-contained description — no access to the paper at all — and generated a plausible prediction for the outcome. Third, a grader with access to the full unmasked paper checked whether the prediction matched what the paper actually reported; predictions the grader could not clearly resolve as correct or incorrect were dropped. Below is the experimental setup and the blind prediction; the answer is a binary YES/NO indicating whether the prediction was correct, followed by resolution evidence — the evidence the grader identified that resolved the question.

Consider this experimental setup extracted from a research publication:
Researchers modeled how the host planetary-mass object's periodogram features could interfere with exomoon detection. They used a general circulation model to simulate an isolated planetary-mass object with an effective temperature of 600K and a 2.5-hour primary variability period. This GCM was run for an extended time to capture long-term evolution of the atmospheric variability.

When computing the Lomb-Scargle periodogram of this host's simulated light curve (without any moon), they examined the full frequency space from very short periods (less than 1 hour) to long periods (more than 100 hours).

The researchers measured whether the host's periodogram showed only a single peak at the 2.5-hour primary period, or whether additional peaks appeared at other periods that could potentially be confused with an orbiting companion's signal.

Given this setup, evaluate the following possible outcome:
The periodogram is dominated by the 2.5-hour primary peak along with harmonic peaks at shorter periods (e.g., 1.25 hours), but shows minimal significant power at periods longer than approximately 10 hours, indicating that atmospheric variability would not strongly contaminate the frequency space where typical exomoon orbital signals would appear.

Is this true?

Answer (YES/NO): NO